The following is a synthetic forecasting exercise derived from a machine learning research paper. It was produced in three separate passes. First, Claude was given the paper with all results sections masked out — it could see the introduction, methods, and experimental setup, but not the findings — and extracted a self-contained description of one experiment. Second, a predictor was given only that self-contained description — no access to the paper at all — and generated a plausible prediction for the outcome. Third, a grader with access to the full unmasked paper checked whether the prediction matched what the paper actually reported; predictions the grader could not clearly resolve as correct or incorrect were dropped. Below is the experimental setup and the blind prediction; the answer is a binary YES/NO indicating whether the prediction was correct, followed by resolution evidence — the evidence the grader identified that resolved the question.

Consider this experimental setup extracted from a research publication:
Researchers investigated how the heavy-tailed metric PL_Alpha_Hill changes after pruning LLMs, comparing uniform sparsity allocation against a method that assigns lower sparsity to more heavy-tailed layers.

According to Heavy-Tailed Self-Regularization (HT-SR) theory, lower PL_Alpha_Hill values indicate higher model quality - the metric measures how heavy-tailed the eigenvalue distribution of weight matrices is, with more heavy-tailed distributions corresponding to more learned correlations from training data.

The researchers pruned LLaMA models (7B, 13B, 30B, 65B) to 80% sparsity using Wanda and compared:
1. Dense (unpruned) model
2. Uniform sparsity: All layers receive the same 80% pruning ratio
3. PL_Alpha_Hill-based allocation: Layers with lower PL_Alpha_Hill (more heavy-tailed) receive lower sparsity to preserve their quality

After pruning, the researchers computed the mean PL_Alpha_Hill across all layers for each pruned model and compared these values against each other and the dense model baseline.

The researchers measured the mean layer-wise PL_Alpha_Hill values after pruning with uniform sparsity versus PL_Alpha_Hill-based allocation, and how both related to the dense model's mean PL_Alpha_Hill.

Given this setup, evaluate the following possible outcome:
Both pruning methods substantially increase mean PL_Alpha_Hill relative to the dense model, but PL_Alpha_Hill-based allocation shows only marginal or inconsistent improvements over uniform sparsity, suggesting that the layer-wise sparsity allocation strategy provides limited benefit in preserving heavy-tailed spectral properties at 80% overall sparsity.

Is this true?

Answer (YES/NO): NO